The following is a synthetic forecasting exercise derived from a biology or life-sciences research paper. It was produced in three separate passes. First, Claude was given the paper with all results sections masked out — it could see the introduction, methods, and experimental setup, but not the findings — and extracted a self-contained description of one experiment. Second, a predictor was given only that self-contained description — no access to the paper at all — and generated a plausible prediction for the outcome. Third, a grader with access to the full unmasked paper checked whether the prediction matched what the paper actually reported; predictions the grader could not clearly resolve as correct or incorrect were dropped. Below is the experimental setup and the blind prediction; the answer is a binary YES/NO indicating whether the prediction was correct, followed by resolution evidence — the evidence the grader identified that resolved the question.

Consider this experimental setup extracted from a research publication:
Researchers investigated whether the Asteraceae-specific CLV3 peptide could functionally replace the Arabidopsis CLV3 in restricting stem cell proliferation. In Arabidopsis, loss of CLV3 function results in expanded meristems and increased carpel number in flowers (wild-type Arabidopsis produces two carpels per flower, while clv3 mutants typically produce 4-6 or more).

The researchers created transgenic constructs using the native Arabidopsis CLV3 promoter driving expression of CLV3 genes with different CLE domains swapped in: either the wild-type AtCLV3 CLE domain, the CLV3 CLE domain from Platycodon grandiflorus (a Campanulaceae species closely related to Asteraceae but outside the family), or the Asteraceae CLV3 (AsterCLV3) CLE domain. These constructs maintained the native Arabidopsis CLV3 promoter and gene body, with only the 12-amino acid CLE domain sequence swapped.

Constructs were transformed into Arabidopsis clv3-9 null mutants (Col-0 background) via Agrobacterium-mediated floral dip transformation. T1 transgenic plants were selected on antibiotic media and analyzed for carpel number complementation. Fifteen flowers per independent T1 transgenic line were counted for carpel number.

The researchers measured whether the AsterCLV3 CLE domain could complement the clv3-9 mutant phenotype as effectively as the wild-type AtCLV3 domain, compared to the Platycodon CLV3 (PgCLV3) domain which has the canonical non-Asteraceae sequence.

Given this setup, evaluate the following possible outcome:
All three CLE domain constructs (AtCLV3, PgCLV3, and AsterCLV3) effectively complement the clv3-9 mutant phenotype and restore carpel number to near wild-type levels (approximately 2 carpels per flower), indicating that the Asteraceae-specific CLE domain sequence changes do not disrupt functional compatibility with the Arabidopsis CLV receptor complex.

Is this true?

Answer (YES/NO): NO